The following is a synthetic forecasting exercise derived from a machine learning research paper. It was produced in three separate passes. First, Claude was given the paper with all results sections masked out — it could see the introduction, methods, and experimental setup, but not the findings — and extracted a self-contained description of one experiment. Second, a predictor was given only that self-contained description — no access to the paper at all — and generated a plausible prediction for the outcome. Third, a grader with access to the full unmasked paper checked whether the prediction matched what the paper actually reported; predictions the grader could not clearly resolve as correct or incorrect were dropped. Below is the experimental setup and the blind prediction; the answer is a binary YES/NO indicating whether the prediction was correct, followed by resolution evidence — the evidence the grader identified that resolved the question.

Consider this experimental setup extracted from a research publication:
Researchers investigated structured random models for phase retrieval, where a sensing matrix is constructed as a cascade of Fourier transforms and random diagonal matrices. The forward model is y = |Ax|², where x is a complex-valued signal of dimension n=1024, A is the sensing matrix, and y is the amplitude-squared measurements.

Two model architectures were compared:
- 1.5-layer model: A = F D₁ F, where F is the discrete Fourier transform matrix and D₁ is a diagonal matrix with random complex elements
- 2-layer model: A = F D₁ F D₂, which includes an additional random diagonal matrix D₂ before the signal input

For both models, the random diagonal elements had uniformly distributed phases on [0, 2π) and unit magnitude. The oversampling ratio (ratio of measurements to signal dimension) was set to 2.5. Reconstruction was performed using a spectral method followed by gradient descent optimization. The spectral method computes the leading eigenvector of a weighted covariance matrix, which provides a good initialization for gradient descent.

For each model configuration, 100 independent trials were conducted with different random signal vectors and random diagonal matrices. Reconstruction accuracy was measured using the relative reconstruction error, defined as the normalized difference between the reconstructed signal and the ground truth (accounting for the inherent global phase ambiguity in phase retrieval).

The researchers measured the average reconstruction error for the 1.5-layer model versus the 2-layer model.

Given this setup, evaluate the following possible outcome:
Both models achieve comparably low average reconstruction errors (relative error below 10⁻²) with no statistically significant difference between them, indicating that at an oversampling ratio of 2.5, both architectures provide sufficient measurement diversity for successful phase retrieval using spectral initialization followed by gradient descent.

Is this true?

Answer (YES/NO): NO